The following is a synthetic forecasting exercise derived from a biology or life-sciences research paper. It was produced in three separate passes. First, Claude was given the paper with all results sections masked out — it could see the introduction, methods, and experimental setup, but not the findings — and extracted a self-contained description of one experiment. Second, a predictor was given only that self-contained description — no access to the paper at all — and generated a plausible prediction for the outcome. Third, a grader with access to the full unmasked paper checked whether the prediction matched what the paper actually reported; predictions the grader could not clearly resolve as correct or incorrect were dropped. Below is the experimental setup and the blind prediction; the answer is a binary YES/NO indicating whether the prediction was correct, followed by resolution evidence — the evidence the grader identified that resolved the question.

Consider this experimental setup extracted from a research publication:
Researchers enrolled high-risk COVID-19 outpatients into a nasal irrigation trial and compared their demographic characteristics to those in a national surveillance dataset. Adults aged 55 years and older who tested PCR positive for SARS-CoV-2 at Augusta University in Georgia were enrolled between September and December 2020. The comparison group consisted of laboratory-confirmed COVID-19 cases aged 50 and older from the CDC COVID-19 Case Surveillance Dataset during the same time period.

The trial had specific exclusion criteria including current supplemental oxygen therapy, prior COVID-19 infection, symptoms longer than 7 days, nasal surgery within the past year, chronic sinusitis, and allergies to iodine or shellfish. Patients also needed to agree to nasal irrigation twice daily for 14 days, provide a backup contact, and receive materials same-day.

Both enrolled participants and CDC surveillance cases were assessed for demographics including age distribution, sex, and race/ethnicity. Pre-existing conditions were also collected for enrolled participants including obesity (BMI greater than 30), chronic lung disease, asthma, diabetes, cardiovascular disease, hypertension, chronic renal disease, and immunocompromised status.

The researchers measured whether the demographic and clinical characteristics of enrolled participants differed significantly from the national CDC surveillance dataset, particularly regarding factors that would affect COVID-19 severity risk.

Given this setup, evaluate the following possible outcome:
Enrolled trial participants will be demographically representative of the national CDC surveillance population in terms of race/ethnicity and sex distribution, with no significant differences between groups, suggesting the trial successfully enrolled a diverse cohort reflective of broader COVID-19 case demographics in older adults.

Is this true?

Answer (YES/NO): NO